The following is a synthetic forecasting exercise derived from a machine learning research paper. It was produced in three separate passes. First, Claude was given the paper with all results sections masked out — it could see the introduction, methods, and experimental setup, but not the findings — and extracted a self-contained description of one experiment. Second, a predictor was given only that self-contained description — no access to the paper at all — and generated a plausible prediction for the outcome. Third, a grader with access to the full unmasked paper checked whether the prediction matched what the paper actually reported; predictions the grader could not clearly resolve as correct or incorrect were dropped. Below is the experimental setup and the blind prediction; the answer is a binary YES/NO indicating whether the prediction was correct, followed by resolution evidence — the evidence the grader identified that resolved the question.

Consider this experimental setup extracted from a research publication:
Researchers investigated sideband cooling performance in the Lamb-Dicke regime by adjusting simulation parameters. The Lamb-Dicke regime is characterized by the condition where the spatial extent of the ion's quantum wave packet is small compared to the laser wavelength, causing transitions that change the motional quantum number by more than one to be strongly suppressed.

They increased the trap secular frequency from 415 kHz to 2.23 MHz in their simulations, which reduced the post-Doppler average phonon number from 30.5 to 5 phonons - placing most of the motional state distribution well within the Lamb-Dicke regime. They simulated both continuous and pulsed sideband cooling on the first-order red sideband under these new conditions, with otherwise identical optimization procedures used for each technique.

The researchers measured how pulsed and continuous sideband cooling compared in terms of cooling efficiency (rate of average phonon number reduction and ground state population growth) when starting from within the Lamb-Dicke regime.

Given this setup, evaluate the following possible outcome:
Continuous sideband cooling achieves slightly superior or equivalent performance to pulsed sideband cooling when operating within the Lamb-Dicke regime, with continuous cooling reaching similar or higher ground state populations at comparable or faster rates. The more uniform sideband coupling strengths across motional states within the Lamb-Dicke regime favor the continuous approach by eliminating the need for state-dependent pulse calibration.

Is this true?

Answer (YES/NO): NO